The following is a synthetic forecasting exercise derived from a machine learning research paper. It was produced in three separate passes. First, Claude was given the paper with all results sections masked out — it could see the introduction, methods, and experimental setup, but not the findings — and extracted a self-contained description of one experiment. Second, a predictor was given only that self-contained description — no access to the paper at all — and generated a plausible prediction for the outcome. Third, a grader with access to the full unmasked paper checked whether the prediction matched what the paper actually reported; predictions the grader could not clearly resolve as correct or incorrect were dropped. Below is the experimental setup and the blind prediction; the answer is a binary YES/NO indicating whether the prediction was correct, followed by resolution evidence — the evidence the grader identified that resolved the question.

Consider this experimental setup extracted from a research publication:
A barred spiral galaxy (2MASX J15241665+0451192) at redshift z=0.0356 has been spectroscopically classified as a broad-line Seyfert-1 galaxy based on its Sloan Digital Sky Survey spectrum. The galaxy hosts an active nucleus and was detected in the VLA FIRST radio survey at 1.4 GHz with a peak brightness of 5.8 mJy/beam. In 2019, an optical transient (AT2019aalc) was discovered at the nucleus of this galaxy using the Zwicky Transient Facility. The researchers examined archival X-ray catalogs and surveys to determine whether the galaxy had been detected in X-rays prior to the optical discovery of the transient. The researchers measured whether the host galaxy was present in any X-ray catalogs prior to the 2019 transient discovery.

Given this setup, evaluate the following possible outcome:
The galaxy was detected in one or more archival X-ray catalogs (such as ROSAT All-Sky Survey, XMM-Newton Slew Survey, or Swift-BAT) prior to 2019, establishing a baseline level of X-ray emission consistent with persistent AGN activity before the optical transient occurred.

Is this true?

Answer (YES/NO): NO